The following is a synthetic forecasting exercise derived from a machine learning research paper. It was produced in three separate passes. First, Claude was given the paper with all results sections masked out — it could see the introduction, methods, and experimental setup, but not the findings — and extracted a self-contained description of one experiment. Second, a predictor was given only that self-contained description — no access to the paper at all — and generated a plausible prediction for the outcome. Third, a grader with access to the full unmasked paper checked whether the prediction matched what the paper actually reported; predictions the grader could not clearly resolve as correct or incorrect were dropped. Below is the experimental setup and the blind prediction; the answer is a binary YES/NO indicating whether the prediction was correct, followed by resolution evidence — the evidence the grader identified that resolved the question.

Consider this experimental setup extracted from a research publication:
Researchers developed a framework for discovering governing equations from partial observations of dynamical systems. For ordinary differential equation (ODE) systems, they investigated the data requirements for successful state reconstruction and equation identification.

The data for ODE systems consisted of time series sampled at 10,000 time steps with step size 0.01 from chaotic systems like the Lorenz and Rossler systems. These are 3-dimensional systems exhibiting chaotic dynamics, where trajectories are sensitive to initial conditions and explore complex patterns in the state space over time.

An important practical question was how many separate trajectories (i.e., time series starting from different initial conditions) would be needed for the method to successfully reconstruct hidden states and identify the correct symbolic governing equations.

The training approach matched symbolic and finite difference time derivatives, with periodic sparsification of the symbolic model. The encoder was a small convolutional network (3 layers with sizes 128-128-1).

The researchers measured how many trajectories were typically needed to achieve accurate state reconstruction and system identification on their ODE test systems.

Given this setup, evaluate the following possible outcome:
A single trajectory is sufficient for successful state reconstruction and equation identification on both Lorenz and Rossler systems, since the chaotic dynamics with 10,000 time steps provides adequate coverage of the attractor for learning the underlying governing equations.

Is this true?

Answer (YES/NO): YES